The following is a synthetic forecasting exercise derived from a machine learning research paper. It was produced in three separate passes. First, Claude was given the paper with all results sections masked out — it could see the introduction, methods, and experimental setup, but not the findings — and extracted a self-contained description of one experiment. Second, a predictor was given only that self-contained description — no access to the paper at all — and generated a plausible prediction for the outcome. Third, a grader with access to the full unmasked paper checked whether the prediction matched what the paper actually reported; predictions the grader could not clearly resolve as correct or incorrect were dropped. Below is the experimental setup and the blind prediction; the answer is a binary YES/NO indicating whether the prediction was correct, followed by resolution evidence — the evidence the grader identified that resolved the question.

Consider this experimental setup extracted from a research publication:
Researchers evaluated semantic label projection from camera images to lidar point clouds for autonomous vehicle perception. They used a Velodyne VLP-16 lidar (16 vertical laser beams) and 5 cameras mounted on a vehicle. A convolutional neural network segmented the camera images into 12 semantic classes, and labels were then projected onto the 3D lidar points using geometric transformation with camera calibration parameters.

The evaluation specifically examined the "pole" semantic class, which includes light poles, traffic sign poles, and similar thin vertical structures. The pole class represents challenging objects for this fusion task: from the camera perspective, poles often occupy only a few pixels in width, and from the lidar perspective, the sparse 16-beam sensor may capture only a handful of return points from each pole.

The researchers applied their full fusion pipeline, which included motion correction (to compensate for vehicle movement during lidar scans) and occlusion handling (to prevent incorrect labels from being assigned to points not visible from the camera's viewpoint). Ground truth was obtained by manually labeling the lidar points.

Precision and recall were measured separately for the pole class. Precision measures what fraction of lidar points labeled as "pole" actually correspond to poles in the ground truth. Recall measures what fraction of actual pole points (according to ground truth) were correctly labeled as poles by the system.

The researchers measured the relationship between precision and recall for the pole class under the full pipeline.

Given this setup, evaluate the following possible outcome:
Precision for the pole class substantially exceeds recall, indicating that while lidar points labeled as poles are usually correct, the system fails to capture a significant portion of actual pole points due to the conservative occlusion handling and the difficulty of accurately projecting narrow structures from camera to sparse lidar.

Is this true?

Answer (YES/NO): NO